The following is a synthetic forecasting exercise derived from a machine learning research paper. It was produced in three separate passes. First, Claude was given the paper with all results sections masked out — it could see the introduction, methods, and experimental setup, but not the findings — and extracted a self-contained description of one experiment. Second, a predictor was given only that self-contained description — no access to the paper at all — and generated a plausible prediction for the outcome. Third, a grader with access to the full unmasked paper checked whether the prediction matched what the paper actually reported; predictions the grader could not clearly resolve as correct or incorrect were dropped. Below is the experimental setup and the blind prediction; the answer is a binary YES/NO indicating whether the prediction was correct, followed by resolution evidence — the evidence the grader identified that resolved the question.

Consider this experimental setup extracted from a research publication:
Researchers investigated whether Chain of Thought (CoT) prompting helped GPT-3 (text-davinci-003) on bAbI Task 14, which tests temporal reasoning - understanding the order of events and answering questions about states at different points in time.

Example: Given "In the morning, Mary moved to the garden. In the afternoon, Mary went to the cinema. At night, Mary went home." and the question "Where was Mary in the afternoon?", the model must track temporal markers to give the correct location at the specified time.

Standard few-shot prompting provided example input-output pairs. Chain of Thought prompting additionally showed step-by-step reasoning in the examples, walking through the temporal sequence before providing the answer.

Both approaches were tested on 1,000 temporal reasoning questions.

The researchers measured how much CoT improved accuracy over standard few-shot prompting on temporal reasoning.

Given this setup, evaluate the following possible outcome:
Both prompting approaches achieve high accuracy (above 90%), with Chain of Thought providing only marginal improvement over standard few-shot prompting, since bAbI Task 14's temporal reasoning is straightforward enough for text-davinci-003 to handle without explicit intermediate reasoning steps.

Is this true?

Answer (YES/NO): NO